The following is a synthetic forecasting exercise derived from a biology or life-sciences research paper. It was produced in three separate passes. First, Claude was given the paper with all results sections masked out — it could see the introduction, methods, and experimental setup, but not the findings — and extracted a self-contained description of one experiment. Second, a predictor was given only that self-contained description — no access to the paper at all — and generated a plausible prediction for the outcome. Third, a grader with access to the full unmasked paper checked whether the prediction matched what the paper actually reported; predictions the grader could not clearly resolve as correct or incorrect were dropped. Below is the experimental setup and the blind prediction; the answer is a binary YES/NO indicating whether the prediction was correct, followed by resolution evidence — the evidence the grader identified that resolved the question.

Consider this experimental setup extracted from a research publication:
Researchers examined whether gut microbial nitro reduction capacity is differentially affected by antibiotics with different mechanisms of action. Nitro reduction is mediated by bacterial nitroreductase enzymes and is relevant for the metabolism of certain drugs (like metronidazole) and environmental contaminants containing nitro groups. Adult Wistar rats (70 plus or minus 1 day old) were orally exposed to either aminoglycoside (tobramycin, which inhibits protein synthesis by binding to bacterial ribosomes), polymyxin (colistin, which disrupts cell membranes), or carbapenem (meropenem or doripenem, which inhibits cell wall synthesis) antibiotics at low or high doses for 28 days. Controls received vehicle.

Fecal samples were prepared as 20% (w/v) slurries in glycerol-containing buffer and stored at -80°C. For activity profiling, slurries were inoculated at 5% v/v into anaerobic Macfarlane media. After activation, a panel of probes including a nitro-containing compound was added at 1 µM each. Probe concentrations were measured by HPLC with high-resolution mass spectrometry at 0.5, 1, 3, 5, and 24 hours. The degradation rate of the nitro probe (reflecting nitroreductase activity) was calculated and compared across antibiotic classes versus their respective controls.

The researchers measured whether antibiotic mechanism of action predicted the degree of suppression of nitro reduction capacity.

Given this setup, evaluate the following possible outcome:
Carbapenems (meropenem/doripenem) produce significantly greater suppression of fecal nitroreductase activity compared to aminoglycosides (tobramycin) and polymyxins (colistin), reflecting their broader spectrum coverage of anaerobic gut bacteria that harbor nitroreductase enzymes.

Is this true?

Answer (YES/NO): NO